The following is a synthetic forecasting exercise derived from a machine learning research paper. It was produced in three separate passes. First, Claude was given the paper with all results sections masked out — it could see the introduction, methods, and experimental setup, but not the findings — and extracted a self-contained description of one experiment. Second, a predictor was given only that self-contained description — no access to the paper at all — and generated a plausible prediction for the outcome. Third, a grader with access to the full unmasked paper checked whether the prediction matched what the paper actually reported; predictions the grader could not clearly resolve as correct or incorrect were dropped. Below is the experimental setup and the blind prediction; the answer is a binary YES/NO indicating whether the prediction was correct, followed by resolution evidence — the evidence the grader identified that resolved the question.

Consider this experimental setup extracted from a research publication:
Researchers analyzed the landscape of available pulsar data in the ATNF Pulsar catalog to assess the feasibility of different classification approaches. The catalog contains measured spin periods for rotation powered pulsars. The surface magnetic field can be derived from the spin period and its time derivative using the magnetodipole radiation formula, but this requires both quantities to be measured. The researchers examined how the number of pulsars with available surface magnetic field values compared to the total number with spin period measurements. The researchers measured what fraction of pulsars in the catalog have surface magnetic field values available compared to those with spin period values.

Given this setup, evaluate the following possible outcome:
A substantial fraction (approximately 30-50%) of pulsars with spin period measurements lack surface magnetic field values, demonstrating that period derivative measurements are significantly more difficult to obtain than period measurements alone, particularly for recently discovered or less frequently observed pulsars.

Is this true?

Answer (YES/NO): NO